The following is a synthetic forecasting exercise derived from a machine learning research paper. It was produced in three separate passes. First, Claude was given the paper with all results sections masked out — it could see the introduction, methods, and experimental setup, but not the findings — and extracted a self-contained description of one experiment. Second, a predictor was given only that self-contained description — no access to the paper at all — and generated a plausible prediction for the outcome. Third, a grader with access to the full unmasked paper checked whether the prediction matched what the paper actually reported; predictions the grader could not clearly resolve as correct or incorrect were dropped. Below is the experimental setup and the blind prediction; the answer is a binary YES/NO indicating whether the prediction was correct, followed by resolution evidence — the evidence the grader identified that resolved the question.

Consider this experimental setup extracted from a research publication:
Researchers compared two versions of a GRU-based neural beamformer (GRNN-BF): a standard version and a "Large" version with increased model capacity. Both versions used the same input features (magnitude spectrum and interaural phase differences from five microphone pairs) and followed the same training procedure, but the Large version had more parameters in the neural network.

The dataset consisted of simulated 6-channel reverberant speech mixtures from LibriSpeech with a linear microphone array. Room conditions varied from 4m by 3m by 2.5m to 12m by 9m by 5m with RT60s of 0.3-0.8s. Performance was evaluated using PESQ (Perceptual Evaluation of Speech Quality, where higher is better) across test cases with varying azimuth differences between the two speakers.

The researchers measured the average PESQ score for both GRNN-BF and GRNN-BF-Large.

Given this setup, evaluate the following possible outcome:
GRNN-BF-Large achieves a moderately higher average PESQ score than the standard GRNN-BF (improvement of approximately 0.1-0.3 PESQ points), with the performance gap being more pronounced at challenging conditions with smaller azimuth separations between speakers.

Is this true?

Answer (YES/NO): NO